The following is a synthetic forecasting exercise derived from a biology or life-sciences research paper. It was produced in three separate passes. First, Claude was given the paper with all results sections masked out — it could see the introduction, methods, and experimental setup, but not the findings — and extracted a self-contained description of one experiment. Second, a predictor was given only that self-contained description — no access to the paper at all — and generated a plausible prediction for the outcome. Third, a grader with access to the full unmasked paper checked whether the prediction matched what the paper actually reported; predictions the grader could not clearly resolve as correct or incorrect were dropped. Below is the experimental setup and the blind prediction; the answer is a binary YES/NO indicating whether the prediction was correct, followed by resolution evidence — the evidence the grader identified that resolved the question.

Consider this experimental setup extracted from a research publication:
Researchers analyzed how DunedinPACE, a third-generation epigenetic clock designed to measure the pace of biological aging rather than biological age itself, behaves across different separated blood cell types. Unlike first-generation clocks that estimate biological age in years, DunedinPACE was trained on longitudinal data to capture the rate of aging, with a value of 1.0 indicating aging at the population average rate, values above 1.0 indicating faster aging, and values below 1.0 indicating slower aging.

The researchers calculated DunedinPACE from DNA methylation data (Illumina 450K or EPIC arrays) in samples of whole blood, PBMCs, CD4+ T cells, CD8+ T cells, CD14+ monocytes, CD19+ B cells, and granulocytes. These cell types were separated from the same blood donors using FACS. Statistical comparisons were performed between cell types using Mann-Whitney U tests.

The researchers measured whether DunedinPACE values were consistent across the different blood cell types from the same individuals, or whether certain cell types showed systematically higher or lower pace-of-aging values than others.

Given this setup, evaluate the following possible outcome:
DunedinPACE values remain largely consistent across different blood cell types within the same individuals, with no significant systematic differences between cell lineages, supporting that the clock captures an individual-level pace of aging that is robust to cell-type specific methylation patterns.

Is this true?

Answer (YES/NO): NO